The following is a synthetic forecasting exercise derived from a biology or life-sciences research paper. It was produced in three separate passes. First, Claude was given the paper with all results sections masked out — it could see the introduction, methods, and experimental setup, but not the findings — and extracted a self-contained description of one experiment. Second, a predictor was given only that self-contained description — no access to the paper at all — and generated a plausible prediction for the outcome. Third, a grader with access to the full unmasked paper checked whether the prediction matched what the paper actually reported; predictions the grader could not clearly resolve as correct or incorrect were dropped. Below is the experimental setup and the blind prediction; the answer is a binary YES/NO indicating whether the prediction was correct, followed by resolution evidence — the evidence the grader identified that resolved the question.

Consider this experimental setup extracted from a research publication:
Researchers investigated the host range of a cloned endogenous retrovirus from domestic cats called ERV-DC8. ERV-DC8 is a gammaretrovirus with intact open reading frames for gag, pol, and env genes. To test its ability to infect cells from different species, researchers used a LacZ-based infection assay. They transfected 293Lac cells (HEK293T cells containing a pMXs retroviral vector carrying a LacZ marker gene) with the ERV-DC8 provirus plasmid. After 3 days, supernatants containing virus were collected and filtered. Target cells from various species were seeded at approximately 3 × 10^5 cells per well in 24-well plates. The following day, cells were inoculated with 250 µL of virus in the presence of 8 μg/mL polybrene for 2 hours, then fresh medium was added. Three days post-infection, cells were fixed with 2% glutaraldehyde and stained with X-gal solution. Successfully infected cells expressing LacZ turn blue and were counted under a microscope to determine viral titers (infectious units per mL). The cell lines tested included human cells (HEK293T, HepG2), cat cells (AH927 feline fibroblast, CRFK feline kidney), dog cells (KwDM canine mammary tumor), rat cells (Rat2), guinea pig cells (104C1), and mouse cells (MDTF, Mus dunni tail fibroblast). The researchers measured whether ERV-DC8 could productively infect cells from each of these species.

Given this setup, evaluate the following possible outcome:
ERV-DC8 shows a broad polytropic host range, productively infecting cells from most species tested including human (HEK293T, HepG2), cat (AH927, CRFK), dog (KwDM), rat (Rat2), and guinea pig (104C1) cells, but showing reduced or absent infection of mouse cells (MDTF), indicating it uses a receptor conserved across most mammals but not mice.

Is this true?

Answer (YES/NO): YES